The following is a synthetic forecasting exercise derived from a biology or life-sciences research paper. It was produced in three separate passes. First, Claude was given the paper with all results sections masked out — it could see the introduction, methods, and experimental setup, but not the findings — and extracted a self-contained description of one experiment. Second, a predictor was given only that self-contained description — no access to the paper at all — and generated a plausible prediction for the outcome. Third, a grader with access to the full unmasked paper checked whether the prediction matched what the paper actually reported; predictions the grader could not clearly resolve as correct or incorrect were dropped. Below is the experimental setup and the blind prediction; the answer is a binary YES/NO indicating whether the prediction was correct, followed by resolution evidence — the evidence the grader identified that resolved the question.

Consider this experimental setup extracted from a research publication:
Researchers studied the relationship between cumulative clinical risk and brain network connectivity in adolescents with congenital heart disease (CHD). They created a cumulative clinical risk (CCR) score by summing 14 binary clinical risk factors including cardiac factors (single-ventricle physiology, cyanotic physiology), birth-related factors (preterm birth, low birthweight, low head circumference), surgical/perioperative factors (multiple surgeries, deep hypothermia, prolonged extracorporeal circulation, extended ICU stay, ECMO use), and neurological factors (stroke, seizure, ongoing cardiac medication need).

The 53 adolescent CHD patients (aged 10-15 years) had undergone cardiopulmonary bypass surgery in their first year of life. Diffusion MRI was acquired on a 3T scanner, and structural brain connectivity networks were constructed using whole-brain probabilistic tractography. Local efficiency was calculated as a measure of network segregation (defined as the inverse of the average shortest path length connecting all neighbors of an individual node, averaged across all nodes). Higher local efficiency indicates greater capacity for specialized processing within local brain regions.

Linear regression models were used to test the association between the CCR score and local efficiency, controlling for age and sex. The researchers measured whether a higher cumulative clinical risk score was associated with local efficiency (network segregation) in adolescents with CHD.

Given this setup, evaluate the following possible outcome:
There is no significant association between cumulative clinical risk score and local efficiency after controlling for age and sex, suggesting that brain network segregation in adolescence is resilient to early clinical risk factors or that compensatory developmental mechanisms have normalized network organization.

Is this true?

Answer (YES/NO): NO